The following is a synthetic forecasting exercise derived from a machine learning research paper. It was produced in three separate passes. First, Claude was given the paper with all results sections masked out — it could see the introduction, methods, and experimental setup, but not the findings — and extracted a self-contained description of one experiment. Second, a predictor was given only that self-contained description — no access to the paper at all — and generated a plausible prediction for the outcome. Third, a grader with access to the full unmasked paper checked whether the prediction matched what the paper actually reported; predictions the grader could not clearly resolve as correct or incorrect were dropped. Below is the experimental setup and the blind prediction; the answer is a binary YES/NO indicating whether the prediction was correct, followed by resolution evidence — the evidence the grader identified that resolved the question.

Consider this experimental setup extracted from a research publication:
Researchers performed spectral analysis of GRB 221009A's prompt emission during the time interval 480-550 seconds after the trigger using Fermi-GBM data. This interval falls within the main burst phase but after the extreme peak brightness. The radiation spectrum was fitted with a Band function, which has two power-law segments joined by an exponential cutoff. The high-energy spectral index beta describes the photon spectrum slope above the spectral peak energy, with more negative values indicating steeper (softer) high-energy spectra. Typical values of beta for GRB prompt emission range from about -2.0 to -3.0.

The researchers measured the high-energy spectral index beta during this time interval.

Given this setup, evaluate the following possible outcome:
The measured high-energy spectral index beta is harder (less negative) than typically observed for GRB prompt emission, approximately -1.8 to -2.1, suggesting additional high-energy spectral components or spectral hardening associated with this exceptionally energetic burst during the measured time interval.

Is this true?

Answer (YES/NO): NO